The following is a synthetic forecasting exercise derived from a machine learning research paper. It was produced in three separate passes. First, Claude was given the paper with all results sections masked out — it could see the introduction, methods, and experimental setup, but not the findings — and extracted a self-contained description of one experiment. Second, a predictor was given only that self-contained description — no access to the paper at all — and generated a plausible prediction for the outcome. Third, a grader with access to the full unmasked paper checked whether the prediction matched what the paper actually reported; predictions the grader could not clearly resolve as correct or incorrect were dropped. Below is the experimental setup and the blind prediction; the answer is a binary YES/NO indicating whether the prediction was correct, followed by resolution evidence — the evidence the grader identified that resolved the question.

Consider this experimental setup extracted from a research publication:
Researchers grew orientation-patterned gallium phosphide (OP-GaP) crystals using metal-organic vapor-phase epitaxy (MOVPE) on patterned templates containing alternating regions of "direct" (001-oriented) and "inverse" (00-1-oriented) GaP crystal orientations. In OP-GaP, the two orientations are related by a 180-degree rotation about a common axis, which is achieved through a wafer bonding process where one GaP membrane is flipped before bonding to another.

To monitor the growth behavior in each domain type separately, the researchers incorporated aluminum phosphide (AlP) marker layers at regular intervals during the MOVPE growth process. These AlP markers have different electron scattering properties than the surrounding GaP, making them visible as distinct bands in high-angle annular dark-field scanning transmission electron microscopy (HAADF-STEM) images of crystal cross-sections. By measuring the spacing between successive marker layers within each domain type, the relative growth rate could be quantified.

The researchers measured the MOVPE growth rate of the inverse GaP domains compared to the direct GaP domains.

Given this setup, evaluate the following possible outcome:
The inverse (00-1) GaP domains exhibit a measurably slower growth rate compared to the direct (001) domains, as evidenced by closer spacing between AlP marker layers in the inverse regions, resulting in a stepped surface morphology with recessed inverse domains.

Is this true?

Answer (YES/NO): NO